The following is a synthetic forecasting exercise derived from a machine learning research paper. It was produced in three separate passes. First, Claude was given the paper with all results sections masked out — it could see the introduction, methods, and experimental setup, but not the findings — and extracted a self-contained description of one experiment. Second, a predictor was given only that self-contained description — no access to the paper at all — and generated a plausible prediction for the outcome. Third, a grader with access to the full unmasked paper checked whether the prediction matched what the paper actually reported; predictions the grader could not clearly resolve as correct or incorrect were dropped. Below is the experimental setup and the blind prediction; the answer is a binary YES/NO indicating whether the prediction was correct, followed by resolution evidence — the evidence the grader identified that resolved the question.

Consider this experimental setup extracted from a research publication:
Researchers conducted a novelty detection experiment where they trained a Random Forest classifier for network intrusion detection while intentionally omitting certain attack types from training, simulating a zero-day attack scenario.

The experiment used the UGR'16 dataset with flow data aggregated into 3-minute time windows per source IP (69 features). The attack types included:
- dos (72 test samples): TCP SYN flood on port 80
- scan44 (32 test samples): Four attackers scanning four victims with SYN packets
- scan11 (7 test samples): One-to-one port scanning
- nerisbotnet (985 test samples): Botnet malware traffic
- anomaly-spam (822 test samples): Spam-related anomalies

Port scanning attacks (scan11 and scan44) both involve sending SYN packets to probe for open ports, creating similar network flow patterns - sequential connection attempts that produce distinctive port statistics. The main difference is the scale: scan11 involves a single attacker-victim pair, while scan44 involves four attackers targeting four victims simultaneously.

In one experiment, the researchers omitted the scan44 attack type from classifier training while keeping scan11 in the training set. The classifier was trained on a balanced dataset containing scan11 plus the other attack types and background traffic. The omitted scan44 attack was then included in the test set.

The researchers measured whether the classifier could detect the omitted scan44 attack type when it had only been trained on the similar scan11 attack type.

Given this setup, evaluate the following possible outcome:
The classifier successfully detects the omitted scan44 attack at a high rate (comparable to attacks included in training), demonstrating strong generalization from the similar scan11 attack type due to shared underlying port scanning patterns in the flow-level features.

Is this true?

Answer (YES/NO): YES